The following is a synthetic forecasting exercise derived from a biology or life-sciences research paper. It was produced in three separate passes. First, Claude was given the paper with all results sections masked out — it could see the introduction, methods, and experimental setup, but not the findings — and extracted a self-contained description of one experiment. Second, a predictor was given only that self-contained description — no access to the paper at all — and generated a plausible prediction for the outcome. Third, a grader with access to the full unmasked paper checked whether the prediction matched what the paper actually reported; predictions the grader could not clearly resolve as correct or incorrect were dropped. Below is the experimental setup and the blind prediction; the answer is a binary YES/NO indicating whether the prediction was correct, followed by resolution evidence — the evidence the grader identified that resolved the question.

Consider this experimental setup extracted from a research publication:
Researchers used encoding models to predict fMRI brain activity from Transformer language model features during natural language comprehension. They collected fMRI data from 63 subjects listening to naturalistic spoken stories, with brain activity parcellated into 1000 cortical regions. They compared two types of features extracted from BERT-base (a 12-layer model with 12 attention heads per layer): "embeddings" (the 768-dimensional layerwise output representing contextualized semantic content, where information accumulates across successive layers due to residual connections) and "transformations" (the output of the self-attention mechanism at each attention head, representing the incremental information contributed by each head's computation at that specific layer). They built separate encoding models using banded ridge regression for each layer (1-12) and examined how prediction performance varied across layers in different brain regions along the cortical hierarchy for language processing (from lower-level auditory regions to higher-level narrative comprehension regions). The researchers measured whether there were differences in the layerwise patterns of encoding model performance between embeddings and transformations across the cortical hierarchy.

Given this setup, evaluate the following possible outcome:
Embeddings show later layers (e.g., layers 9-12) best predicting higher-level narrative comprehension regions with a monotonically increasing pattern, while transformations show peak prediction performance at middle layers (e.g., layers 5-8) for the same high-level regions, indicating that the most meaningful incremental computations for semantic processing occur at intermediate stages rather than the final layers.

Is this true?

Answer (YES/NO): NO